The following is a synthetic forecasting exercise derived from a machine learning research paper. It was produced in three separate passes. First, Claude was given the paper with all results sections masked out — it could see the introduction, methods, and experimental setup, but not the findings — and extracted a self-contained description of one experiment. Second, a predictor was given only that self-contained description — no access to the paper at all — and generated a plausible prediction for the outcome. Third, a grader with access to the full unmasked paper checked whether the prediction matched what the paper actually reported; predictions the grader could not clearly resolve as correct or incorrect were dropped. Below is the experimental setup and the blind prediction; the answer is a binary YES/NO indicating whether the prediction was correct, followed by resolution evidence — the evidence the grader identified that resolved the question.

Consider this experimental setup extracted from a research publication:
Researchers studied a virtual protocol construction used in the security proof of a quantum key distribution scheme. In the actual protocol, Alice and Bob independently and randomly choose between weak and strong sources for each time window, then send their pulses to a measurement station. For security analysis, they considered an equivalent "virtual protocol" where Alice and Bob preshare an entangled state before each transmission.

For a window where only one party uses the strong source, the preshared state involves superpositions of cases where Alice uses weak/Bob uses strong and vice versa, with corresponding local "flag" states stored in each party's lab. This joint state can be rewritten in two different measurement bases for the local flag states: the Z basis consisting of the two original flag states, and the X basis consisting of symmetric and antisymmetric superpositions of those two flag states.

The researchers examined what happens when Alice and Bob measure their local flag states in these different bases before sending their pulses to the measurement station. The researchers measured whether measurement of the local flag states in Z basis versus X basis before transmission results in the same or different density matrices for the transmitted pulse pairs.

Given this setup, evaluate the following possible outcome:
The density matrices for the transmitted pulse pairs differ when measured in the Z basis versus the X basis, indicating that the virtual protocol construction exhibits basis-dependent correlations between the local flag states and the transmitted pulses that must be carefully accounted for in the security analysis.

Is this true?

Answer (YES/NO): NO